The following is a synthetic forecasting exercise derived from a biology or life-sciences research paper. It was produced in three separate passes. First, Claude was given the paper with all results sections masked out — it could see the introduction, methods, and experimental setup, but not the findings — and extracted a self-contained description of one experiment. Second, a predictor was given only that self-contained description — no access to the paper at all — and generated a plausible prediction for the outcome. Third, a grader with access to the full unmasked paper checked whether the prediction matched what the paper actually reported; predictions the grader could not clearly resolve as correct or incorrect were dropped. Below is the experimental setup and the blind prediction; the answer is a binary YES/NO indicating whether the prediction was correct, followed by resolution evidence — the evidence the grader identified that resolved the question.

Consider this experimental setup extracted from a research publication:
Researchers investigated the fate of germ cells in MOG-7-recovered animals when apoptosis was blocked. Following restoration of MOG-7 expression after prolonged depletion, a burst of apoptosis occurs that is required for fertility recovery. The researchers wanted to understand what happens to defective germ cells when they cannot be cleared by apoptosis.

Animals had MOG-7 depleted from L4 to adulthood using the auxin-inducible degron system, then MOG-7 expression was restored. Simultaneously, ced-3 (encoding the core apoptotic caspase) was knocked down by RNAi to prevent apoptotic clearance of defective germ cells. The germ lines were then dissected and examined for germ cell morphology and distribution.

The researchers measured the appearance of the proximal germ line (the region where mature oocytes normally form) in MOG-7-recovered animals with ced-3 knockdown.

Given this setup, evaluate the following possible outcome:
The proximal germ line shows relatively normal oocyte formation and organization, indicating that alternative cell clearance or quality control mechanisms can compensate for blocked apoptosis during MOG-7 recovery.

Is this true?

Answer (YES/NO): NO